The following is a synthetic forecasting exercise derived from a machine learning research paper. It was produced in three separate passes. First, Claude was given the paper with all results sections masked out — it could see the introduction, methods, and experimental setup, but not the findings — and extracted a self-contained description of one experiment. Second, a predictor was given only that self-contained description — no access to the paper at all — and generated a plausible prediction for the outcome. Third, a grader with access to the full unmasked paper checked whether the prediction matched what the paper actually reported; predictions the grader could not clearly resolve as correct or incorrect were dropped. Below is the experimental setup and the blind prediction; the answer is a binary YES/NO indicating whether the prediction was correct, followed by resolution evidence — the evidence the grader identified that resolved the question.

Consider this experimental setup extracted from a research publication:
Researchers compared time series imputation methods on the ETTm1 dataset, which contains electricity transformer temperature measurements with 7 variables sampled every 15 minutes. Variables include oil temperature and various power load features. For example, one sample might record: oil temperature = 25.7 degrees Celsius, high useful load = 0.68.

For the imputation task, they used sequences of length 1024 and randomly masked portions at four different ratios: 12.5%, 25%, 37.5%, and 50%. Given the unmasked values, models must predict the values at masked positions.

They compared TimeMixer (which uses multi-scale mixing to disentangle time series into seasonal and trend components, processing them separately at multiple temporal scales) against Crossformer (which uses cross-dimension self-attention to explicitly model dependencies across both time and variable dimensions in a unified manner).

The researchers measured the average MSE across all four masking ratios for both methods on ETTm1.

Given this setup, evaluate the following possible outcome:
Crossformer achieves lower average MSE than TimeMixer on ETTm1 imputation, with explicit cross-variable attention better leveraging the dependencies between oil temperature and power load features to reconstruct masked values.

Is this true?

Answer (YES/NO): NO